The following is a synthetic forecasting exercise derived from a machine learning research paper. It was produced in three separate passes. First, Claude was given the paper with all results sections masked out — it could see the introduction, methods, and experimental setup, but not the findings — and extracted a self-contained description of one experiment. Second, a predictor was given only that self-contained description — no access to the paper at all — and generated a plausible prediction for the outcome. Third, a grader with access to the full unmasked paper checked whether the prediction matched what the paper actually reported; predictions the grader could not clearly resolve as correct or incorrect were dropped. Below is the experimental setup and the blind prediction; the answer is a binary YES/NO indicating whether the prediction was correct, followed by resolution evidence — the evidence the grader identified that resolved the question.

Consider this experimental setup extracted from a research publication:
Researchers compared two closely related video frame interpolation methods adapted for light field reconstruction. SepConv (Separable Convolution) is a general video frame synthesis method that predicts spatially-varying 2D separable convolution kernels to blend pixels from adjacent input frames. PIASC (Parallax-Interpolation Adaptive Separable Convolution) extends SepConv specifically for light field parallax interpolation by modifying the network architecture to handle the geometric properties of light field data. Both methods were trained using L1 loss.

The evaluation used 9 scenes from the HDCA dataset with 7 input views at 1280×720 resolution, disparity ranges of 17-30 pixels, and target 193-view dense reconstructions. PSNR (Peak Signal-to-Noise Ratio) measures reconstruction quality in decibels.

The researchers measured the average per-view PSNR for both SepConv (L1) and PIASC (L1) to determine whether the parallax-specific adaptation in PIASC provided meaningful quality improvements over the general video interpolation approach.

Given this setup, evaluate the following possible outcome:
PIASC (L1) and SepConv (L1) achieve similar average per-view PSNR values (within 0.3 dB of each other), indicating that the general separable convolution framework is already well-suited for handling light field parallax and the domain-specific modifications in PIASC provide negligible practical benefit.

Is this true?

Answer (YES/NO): YES